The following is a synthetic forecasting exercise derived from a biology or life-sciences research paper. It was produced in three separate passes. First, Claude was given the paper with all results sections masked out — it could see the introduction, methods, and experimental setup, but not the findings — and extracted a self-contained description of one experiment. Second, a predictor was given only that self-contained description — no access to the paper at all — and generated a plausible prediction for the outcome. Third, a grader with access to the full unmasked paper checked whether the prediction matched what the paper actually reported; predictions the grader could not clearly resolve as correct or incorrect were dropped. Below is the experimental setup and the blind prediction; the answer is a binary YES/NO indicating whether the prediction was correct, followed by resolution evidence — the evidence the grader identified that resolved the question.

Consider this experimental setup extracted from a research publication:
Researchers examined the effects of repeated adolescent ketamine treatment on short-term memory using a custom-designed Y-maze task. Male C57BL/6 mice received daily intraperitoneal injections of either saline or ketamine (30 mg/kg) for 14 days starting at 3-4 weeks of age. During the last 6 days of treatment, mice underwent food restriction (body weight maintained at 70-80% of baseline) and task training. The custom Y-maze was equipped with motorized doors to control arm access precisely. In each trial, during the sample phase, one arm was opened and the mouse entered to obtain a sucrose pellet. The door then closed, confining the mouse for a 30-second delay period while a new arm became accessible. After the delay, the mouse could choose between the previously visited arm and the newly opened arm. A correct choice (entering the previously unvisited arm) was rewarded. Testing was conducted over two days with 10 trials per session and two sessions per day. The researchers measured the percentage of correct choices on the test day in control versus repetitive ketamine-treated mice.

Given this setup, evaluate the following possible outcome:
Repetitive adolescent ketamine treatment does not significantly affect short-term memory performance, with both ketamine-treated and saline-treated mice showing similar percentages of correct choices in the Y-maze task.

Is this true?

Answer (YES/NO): NO